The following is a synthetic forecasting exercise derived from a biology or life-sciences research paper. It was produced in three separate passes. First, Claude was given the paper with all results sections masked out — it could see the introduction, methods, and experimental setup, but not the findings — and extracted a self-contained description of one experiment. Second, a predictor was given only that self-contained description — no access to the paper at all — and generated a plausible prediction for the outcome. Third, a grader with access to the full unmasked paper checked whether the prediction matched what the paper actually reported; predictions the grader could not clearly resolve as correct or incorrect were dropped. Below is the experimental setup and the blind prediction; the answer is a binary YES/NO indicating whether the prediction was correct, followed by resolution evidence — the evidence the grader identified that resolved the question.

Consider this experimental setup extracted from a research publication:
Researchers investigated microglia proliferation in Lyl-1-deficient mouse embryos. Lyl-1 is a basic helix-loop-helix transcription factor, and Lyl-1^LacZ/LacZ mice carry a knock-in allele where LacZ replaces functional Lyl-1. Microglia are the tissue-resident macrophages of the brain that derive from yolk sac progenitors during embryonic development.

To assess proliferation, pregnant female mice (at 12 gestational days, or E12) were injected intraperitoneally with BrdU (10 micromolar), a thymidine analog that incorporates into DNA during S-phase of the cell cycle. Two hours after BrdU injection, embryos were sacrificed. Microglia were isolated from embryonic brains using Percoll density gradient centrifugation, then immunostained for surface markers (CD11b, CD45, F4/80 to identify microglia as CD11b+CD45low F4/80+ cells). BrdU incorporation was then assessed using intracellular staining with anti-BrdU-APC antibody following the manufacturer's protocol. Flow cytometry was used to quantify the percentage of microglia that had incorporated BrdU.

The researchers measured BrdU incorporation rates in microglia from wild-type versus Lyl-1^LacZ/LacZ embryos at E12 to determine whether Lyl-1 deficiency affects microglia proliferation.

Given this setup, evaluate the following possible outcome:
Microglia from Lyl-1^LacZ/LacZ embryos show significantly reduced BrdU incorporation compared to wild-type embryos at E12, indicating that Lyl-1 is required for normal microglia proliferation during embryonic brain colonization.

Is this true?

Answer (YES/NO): YES